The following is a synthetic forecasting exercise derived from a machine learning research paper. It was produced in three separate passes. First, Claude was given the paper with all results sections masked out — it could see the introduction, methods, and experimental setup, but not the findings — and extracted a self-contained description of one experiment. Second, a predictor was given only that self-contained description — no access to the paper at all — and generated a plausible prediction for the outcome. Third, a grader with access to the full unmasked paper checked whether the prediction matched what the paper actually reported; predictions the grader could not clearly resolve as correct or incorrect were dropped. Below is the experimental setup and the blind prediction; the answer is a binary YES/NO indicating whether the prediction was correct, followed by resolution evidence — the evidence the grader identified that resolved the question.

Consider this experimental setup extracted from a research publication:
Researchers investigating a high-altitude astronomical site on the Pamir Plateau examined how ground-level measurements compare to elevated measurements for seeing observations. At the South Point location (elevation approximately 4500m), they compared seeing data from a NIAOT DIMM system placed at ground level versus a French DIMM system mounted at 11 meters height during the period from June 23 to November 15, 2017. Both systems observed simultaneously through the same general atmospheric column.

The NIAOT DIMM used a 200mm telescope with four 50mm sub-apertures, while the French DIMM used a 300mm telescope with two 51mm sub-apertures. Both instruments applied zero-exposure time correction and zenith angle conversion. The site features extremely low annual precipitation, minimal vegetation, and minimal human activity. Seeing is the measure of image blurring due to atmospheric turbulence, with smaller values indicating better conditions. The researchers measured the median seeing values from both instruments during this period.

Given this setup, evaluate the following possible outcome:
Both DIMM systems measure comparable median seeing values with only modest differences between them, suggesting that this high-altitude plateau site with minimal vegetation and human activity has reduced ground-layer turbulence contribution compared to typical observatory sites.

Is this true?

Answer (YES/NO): NO